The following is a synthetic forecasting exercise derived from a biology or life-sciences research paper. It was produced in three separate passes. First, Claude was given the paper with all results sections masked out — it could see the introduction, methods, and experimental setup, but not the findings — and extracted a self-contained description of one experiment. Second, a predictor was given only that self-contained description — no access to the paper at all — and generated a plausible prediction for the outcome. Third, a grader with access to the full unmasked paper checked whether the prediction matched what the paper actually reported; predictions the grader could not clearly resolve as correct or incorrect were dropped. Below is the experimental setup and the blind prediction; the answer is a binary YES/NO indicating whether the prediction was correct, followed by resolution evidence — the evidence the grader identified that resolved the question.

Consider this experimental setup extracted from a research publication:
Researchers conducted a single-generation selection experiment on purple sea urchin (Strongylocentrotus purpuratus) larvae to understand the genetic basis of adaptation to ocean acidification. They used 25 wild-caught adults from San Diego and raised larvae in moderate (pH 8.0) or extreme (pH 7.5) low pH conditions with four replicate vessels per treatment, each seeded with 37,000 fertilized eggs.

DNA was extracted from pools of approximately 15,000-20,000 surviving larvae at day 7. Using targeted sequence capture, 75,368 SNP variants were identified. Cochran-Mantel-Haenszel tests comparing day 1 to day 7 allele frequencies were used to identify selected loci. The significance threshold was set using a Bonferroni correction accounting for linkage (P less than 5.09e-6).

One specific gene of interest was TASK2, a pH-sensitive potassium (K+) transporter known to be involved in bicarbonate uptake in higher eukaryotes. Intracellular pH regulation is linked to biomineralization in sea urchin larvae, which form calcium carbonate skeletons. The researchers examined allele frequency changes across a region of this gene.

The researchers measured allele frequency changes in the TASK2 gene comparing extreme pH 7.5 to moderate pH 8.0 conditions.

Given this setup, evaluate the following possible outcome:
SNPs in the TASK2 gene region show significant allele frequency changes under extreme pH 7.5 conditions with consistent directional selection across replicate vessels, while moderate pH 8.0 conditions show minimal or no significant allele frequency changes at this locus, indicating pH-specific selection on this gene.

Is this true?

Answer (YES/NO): YES